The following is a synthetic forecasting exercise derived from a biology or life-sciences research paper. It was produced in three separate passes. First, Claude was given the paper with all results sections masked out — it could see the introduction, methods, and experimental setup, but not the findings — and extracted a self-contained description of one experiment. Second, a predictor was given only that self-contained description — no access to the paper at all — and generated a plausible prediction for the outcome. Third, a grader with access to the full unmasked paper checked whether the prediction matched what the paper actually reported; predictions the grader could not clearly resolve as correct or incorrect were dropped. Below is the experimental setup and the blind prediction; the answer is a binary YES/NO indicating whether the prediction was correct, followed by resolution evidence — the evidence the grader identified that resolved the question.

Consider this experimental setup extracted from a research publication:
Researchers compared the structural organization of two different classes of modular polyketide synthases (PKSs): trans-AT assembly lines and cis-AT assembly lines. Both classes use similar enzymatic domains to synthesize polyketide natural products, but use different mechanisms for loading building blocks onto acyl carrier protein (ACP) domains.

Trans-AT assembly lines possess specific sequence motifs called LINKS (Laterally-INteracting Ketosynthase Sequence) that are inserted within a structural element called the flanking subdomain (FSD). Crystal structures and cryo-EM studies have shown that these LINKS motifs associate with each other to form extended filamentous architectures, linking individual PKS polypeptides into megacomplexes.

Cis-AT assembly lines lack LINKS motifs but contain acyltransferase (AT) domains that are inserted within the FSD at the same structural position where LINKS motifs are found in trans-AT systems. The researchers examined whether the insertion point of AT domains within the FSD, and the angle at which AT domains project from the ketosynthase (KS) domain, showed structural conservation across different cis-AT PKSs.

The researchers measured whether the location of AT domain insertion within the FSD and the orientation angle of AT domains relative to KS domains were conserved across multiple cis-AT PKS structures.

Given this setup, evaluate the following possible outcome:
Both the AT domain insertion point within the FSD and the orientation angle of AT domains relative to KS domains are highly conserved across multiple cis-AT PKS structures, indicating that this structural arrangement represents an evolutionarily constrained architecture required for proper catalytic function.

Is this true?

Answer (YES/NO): YES